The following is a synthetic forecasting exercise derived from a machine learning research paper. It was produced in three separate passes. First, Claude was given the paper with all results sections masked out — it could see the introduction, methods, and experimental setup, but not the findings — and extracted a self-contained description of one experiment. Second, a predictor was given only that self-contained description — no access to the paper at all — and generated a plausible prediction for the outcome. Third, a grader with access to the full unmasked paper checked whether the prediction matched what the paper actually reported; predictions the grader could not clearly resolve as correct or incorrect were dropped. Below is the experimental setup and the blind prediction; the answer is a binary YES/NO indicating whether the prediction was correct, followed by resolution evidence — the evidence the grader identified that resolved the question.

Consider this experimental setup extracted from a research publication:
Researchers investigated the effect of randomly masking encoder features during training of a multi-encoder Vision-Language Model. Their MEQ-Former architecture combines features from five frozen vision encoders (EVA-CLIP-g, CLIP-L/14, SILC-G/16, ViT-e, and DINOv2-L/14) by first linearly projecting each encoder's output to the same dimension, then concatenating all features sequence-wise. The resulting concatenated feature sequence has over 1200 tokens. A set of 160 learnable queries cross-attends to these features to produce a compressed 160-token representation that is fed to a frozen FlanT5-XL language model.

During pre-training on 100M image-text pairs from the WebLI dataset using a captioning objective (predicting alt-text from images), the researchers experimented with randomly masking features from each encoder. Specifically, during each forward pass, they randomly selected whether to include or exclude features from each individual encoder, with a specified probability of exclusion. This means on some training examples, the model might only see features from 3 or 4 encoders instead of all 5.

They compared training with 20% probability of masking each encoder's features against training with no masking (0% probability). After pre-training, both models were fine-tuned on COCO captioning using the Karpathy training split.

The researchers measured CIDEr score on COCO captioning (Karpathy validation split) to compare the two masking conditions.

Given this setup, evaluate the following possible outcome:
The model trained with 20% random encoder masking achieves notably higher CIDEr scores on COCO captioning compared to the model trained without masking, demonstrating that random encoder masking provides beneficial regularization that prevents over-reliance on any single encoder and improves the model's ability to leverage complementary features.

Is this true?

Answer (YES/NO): YES